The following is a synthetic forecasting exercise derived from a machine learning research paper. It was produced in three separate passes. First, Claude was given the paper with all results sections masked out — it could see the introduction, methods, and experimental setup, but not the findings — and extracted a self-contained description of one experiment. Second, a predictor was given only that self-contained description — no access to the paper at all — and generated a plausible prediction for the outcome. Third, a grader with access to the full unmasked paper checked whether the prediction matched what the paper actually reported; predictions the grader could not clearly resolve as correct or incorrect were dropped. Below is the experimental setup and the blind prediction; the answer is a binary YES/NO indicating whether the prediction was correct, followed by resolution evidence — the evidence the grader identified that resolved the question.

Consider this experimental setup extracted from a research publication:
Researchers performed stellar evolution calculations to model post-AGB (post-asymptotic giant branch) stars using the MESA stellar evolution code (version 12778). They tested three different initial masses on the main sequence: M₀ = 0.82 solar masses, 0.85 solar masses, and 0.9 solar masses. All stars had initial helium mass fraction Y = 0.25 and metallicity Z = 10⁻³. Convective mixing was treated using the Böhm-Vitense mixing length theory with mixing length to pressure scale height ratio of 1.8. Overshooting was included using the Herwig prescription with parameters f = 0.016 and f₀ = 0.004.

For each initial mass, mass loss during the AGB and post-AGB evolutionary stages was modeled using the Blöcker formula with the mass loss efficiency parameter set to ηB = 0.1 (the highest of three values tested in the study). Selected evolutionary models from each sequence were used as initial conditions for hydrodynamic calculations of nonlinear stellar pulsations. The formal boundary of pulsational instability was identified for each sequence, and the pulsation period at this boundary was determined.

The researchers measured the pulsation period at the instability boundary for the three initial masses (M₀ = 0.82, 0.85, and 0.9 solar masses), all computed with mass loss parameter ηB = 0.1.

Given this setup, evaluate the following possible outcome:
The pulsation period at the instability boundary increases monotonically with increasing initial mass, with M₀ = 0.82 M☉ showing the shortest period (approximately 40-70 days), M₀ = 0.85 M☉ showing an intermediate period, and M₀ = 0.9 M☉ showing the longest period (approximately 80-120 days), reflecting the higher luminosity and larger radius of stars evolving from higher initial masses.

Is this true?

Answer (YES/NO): NO